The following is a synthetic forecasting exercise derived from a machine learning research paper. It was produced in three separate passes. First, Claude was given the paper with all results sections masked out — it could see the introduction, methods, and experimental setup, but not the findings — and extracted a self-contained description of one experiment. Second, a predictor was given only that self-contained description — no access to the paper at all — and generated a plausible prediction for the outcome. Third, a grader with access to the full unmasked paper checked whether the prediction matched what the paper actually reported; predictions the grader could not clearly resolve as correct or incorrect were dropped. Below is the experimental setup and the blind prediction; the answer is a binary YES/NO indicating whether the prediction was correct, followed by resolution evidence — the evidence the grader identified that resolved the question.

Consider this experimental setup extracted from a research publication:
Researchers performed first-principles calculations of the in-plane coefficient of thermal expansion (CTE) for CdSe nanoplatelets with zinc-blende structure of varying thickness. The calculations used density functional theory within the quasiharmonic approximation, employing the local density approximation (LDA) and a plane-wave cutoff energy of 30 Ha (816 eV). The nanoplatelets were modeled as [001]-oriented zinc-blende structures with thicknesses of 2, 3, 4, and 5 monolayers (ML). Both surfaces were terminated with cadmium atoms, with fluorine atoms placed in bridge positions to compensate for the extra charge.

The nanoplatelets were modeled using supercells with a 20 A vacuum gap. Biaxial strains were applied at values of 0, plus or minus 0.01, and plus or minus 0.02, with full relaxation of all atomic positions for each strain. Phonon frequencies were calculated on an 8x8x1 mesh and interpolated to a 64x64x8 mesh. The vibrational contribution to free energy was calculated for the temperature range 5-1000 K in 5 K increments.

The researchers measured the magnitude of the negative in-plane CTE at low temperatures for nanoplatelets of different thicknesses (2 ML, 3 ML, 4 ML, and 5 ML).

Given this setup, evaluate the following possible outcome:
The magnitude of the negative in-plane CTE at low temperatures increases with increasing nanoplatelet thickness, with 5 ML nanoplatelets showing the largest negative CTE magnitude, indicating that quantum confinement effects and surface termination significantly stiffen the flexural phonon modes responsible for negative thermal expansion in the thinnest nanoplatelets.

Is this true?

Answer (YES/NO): NO